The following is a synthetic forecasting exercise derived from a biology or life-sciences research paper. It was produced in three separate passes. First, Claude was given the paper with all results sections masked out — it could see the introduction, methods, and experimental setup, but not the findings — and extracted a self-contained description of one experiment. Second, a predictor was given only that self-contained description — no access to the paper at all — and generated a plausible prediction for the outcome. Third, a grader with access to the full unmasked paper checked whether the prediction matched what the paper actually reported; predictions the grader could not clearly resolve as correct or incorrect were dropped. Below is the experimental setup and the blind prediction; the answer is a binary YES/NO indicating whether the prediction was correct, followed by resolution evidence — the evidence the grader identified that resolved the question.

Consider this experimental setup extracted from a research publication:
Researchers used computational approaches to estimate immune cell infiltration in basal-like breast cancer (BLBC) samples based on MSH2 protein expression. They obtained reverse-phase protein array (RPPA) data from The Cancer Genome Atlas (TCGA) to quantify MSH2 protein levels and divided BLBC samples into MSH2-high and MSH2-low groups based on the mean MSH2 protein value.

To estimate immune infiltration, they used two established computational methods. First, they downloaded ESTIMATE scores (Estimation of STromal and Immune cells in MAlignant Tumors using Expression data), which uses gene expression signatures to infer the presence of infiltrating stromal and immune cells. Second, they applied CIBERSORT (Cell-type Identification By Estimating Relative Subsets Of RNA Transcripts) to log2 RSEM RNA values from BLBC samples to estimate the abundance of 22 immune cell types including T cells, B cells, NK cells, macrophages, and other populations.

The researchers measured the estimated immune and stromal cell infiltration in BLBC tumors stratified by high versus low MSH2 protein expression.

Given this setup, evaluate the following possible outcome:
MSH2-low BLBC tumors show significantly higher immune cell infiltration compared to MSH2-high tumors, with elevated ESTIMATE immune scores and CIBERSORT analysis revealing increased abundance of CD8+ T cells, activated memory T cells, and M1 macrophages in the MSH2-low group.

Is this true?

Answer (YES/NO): NO